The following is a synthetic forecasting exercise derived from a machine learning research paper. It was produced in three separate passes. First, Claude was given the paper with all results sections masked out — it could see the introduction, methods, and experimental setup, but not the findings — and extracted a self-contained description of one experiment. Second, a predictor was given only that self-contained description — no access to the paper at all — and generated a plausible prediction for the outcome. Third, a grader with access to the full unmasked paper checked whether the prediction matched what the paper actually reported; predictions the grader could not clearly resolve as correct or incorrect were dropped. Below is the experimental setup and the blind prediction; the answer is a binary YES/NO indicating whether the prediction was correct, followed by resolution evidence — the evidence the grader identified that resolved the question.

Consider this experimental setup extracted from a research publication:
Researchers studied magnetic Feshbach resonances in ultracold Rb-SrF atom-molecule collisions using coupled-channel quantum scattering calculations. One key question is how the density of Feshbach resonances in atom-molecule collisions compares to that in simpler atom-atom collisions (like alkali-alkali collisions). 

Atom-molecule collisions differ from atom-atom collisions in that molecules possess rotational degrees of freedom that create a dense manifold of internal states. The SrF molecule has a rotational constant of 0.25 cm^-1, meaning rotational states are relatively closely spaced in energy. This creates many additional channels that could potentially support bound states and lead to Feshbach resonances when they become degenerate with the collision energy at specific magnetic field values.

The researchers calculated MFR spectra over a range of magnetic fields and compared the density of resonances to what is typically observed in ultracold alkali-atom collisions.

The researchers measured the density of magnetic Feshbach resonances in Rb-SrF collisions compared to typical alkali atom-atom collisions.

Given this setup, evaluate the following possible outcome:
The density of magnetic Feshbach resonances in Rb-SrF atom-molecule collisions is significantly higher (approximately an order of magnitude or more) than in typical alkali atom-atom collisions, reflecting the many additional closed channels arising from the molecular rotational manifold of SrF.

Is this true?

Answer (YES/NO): NO